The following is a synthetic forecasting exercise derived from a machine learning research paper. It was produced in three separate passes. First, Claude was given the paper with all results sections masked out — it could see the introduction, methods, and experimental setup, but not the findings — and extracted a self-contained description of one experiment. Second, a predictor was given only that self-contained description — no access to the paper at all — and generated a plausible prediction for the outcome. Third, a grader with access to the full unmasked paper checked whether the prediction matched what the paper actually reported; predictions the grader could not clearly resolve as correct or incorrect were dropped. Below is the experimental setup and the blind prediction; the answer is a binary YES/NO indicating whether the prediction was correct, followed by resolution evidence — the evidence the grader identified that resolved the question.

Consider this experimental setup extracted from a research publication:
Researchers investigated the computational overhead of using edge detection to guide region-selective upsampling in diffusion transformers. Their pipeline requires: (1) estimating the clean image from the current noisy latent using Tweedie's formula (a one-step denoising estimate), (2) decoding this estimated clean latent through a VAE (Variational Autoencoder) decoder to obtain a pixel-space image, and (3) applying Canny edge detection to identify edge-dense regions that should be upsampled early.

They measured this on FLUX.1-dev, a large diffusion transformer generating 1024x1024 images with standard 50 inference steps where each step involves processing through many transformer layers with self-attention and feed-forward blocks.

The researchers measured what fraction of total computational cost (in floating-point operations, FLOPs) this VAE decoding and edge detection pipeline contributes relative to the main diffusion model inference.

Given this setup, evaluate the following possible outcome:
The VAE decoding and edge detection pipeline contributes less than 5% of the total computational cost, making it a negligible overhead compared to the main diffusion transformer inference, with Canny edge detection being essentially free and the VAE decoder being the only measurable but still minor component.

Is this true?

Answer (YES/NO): YES